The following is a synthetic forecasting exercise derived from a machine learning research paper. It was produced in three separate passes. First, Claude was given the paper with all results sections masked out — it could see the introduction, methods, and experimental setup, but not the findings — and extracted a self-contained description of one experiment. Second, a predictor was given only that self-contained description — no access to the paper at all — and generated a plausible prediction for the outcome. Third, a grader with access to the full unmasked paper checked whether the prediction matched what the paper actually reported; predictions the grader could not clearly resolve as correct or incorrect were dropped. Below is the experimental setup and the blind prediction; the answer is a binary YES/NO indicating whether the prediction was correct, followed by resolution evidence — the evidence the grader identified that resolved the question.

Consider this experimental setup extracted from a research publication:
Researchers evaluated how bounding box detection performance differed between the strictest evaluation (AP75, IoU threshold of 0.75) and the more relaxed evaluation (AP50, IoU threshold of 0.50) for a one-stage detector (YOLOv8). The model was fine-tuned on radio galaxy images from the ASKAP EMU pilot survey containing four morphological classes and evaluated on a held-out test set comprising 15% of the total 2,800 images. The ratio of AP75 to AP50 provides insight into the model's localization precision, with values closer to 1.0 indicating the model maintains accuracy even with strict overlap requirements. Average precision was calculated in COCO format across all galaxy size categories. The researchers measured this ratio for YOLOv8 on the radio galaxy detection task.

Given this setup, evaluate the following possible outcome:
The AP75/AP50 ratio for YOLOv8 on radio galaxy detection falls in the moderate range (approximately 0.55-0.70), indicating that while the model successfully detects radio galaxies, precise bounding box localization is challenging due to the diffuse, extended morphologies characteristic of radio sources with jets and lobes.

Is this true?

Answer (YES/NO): NO